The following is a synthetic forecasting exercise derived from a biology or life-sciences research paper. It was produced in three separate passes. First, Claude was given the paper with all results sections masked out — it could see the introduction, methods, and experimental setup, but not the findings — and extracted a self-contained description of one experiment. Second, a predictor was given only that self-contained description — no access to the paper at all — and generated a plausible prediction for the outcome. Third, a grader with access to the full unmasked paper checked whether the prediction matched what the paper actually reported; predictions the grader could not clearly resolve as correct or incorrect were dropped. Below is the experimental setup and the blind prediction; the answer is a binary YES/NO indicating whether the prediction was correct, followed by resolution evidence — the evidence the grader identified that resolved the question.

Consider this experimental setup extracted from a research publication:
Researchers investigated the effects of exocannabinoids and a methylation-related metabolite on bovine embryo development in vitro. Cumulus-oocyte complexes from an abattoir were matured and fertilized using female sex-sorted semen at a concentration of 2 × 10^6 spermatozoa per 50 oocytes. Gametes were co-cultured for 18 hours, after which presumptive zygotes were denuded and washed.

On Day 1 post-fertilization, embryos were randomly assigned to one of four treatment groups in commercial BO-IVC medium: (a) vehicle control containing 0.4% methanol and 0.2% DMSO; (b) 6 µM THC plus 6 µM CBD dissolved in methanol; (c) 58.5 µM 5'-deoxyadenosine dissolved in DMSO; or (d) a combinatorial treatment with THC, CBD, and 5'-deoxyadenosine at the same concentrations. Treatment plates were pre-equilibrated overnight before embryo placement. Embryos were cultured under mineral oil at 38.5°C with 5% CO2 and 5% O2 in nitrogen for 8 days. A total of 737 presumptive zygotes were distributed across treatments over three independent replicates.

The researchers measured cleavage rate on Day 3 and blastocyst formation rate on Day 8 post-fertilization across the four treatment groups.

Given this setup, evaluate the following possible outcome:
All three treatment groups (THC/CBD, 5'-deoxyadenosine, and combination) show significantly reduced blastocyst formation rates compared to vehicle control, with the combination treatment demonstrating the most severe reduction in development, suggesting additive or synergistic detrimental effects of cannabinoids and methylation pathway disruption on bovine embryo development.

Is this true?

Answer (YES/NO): NO